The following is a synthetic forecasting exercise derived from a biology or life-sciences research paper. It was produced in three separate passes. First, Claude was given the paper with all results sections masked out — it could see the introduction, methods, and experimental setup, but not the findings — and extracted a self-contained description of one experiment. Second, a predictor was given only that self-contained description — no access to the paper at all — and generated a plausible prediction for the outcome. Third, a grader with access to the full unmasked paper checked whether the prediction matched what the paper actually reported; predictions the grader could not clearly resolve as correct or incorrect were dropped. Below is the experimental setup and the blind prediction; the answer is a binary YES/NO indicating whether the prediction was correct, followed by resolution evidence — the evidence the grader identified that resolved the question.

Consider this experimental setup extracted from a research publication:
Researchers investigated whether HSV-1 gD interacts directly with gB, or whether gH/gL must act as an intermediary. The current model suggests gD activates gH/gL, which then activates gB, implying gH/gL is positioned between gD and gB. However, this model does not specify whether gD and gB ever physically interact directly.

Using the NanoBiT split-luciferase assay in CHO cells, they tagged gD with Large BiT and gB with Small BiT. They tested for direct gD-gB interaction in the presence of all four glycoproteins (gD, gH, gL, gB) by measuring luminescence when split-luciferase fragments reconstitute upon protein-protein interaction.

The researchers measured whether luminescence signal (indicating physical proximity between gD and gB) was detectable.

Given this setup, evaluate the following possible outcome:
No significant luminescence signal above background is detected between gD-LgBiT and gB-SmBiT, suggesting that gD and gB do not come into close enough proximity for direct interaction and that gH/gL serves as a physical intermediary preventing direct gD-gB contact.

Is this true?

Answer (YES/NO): NO